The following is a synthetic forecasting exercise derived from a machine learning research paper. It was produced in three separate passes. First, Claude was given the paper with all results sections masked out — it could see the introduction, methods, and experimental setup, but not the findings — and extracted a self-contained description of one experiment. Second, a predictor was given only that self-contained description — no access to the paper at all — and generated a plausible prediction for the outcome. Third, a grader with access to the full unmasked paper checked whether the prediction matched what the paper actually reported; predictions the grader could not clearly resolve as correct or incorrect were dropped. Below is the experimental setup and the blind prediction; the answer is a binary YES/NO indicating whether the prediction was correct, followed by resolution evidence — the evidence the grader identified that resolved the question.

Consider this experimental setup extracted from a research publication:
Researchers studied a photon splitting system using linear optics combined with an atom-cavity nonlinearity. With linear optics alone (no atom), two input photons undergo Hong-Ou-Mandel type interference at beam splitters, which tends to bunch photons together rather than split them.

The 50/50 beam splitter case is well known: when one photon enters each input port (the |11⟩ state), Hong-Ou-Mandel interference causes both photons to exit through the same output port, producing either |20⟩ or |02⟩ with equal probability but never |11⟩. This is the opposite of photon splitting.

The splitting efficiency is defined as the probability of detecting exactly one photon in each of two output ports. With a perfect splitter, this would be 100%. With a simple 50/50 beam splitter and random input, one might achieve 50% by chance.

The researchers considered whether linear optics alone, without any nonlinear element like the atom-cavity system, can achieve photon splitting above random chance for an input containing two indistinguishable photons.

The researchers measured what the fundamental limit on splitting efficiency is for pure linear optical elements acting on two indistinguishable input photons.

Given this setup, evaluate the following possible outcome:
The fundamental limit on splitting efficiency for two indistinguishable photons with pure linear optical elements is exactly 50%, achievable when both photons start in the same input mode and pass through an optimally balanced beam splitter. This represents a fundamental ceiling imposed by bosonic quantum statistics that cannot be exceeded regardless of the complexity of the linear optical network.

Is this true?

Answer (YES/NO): YES